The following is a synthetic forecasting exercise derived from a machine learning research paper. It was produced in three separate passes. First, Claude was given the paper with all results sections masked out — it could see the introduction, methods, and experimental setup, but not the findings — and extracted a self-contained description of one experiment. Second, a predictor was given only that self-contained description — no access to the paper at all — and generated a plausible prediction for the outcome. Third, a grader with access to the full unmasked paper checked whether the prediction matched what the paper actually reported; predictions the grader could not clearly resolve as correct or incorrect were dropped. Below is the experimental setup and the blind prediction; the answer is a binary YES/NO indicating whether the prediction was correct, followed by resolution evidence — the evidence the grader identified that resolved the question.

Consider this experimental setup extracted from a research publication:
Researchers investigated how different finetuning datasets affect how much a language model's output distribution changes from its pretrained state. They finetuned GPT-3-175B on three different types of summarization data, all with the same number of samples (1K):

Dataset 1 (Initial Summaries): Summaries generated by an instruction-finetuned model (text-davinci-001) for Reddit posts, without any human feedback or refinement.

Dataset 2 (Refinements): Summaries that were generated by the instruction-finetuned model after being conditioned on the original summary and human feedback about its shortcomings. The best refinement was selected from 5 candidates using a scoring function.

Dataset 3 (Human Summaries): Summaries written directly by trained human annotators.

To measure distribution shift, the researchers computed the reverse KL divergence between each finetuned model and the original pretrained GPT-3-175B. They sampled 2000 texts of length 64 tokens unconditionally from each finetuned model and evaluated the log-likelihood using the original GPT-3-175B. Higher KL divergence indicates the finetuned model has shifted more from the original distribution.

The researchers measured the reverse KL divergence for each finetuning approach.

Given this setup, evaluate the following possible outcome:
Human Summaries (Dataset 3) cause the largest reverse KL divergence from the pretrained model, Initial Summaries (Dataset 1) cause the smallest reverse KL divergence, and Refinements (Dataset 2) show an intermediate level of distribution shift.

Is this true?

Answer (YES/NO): NO